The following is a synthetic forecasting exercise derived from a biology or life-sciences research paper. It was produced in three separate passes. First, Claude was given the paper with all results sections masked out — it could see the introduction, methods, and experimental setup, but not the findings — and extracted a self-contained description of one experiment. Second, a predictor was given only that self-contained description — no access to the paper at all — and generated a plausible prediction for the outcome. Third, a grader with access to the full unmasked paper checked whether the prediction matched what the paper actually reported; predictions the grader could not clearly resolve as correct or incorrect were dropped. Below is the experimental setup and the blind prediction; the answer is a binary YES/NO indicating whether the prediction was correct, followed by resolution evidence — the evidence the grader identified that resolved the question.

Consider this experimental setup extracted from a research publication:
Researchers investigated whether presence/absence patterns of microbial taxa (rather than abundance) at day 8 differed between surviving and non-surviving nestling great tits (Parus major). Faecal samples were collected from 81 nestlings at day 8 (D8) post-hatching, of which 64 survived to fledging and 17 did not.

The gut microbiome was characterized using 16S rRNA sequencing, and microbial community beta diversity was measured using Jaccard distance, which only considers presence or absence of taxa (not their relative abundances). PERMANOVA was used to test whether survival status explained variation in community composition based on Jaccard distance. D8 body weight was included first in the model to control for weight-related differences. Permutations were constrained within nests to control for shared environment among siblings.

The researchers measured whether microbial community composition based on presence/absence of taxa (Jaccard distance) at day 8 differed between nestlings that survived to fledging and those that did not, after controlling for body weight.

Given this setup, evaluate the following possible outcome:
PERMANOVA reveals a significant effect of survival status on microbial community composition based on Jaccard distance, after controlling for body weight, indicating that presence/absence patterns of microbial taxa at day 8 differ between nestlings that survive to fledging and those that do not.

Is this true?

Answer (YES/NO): NO